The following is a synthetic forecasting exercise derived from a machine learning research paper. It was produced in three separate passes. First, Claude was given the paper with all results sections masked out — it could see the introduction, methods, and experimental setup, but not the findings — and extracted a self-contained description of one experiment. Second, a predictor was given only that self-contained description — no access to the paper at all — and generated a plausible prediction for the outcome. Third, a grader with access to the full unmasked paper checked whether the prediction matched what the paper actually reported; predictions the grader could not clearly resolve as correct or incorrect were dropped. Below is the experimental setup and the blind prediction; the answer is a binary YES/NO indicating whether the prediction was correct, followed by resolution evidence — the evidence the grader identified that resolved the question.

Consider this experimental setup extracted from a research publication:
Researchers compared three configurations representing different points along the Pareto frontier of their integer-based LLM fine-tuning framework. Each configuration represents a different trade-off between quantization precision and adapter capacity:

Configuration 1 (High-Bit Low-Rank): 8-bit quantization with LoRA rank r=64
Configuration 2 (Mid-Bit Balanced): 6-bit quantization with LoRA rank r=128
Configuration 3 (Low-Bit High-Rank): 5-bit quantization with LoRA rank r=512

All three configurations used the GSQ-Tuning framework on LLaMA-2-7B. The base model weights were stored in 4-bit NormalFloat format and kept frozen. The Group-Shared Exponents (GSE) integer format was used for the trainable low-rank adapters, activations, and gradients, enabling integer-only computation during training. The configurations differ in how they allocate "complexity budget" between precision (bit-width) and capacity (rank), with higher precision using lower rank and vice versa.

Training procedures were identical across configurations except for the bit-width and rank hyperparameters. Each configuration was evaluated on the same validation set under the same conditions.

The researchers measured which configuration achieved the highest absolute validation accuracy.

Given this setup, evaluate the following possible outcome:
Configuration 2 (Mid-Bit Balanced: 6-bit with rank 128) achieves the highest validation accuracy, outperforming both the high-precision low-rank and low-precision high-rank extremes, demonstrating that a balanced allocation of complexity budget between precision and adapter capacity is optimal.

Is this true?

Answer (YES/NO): NO